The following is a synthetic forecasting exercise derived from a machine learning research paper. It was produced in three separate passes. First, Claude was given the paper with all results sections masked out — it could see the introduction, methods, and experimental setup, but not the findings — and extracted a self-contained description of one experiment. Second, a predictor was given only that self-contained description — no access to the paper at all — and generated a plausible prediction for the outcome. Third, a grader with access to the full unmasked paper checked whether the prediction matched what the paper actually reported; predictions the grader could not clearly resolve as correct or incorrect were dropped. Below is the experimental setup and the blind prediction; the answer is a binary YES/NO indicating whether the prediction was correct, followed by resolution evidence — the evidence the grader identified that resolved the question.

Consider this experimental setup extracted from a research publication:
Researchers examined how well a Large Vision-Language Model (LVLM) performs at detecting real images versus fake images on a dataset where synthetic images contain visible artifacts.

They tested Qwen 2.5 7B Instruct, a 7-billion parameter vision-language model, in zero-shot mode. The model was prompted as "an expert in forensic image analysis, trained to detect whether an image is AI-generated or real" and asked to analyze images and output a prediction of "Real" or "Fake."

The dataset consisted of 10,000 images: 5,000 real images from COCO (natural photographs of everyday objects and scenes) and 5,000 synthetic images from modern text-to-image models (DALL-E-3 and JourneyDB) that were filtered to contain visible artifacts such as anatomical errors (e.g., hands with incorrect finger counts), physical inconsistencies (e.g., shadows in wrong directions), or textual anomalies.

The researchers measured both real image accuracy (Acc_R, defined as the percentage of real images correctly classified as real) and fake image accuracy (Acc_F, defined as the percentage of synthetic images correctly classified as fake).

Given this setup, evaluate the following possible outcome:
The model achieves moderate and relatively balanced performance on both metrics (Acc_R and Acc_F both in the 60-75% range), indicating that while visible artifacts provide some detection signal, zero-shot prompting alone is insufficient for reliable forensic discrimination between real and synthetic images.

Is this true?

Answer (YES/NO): NO